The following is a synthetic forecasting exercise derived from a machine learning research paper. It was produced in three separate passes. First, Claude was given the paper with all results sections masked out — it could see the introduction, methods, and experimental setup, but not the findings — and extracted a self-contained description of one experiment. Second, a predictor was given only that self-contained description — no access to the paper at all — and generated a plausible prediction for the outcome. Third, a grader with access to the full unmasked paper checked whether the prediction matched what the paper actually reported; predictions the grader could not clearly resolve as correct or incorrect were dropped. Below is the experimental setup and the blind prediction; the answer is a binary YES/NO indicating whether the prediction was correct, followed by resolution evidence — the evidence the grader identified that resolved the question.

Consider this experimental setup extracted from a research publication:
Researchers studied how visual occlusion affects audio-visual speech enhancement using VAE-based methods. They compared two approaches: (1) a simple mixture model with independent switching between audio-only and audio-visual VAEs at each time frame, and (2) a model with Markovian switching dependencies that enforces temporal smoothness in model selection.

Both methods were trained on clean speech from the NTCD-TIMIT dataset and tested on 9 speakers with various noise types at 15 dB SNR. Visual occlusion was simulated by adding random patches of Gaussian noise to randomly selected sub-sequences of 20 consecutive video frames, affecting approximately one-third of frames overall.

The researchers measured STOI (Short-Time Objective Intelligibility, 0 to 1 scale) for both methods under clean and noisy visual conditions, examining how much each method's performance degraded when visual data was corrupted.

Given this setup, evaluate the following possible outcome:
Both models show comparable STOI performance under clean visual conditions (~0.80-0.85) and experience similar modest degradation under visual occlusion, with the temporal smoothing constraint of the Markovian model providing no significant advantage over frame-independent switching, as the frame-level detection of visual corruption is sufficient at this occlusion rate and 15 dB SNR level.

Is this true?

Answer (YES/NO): NO